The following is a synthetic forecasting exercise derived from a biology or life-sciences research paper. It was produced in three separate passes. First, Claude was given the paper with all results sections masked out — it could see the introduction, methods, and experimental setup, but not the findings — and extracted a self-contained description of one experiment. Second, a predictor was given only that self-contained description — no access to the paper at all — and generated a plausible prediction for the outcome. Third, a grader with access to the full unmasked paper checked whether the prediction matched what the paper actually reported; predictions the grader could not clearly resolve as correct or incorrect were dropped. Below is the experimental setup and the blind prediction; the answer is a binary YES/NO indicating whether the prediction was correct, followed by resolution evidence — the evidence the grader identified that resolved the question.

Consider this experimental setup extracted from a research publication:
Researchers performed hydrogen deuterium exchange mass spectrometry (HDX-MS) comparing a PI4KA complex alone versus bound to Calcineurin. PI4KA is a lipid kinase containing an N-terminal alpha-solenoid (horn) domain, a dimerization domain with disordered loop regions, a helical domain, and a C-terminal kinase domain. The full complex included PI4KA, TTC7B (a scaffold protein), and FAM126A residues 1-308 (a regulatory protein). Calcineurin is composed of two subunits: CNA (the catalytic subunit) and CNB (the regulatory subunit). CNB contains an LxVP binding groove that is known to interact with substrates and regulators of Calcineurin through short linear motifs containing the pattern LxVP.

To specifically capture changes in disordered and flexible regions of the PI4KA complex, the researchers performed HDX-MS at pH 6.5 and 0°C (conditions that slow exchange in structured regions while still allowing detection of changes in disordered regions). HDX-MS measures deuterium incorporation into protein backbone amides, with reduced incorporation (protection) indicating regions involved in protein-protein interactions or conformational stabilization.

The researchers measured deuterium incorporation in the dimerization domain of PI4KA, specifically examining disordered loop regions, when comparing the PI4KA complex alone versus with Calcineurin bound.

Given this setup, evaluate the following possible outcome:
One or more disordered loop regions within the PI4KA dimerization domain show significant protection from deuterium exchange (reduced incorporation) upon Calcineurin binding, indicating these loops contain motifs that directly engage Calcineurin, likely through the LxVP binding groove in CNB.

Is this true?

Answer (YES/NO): YES